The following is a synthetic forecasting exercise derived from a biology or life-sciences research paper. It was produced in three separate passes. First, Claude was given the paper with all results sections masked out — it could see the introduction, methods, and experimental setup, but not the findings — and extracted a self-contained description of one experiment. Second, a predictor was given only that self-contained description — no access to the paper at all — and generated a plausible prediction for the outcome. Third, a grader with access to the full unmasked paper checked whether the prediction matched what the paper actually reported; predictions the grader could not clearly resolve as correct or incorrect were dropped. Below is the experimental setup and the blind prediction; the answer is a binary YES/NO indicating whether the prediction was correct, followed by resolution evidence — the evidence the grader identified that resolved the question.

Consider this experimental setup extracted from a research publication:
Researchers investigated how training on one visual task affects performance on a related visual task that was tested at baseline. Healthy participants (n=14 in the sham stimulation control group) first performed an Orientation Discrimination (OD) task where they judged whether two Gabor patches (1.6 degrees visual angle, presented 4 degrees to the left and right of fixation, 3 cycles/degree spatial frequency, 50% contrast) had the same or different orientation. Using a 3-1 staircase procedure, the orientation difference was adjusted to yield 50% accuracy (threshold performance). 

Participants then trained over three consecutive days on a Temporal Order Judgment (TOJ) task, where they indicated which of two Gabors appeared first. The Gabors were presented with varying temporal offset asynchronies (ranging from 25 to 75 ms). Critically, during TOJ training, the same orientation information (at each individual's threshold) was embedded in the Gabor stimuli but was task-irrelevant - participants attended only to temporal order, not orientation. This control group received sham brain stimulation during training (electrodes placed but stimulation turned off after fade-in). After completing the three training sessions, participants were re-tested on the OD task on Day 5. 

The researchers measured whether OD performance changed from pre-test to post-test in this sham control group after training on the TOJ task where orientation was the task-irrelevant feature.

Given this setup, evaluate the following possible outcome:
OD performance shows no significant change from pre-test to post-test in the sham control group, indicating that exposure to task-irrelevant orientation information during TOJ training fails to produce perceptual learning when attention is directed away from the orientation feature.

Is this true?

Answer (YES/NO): YES